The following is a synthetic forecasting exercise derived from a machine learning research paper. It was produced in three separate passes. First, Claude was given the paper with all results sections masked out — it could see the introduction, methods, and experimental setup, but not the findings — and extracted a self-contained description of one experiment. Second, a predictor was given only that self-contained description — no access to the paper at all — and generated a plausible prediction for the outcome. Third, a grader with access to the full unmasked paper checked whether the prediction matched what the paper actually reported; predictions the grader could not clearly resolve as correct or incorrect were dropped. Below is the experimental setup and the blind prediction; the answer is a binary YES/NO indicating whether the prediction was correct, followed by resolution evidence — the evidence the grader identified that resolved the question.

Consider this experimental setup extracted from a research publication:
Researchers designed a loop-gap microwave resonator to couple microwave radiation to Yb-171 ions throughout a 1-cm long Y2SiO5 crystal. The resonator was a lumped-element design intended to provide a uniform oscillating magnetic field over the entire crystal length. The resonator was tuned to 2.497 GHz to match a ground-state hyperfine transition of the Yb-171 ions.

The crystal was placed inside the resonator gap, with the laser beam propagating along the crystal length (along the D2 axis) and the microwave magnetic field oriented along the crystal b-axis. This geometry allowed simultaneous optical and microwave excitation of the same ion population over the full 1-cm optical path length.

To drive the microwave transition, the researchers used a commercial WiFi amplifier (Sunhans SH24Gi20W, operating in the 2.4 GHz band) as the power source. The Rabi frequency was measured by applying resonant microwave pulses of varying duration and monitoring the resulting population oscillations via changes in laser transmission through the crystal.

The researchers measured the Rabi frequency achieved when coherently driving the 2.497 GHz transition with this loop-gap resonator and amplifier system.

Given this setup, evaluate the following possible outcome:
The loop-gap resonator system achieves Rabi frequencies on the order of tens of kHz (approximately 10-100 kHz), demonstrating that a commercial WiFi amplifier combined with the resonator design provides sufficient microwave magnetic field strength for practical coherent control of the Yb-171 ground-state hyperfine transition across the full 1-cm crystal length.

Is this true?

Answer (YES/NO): NO